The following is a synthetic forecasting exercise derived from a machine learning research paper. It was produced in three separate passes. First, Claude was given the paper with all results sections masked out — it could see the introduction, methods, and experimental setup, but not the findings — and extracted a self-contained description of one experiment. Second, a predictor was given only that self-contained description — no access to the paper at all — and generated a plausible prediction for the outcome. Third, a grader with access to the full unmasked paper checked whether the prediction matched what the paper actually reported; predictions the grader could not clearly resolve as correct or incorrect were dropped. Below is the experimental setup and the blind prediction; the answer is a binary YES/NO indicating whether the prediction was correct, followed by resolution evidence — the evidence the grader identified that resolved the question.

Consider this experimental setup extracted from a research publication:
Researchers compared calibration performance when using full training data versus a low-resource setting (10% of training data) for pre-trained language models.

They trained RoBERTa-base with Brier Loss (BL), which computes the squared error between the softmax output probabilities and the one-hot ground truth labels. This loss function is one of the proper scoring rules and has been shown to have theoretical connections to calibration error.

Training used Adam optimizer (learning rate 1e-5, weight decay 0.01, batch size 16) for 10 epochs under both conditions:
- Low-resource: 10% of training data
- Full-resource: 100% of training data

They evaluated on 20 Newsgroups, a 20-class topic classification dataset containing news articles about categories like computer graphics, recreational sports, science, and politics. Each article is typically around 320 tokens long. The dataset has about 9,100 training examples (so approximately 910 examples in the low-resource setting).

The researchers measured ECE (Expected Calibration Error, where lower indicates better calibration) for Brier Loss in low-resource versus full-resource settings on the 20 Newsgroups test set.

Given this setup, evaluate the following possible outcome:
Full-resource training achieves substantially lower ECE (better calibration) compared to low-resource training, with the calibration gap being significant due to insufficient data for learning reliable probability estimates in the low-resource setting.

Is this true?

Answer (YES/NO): NO